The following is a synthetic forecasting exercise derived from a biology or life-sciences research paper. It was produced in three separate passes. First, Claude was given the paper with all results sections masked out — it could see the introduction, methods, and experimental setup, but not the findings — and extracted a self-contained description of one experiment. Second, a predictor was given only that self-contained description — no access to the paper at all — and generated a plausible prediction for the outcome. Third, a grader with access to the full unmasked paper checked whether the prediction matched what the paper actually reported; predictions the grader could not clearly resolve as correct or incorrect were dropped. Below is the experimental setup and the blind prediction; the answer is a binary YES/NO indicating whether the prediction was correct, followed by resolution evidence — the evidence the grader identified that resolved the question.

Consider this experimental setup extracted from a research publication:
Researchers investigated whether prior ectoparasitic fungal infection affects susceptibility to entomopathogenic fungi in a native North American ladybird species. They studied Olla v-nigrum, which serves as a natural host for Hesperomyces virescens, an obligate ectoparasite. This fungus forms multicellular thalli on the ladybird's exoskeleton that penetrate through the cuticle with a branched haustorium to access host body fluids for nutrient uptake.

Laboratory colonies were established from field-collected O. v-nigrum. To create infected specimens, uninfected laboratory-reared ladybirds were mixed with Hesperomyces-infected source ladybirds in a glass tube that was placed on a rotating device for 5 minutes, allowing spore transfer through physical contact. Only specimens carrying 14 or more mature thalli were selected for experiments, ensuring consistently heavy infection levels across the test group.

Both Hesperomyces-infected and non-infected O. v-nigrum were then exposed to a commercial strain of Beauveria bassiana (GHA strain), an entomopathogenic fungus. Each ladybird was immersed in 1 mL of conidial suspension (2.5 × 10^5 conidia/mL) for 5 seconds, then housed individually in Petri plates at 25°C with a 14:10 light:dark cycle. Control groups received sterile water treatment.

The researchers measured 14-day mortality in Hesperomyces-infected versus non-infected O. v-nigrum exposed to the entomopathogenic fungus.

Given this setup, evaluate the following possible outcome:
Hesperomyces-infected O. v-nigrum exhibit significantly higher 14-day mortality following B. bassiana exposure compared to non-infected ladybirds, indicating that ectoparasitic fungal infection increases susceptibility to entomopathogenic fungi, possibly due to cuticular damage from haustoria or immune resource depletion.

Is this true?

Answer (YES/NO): YES